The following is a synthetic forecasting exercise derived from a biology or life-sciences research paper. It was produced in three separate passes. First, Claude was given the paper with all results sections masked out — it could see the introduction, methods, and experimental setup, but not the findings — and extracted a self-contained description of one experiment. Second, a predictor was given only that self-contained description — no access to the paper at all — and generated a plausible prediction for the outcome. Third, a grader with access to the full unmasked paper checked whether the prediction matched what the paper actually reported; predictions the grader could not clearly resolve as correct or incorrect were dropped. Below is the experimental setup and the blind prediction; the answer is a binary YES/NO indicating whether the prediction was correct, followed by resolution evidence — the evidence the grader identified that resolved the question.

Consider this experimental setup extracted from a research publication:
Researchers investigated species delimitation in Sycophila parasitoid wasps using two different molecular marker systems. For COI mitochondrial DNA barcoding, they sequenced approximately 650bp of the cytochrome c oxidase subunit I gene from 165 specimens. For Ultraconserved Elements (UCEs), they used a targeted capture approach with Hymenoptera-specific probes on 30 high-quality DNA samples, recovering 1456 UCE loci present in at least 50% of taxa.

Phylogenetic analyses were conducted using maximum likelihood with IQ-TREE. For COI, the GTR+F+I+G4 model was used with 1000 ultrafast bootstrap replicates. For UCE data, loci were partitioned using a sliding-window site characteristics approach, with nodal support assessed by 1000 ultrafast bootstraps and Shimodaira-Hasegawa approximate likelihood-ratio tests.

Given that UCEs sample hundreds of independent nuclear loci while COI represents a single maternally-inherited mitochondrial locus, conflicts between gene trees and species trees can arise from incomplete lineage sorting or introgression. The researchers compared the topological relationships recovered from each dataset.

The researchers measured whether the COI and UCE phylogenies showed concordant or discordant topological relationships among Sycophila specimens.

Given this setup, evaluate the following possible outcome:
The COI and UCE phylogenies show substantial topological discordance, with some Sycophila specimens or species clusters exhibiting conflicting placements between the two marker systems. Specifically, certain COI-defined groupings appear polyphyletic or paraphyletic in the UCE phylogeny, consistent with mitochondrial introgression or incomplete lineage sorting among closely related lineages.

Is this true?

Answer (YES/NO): NO